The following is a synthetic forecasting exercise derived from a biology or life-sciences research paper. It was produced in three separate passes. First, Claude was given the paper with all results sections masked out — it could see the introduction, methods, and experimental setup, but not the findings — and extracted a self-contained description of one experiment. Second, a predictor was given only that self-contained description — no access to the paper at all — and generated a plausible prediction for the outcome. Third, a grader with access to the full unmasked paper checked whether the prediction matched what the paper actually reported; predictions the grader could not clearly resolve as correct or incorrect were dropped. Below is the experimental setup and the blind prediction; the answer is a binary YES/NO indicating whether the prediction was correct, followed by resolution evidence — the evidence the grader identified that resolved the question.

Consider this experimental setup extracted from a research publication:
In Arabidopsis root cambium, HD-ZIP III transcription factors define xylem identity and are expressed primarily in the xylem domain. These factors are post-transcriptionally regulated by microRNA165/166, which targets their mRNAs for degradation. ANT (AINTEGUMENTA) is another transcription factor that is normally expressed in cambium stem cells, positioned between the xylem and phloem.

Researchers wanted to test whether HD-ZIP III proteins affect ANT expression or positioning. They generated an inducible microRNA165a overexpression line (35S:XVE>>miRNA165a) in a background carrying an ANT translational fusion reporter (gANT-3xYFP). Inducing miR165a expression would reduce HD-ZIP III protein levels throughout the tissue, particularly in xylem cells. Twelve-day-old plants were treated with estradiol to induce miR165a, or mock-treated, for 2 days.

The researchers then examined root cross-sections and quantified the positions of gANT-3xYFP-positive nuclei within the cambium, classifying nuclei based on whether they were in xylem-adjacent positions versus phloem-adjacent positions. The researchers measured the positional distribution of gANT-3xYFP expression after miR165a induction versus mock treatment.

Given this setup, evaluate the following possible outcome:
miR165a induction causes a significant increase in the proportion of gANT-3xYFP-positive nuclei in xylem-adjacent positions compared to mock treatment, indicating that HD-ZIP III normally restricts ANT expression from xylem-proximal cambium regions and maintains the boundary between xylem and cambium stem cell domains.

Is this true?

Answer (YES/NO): YES